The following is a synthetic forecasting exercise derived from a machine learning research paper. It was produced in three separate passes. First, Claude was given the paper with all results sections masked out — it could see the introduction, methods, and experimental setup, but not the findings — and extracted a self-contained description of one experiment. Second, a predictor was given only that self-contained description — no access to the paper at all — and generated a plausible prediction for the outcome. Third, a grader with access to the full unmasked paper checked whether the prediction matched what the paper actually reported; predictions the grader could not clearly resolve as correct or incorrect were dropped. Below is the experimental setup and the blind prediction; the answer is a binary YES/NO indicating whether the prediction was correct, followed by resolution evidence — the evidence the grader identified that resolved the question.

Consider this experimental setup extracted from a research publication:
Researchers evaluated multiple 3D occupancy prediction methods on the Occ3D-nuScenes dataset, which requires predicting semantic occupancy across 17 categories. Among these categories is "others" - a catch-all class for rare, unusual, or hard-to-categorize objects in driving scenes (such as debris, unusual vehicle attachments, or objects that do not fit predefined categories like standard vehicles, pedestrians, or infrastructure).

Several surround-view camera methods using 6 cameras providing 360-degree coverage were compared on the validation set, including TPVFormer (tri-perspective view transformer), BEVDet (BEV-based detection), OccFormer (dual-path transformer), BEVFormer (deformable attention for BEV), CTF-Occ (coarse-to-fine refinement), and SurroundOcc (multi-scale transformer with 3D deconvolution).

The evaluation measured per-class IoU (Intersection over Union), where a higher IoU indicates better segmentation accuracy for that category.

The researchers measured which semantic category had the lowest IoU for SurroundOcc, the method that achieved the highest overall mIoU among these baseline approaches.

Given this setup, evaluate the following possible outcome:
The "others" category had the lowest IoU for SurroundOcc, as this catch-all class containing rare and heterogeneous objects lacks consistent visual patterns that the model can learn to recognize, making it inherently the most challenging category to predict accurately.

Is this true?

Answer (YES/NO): YES